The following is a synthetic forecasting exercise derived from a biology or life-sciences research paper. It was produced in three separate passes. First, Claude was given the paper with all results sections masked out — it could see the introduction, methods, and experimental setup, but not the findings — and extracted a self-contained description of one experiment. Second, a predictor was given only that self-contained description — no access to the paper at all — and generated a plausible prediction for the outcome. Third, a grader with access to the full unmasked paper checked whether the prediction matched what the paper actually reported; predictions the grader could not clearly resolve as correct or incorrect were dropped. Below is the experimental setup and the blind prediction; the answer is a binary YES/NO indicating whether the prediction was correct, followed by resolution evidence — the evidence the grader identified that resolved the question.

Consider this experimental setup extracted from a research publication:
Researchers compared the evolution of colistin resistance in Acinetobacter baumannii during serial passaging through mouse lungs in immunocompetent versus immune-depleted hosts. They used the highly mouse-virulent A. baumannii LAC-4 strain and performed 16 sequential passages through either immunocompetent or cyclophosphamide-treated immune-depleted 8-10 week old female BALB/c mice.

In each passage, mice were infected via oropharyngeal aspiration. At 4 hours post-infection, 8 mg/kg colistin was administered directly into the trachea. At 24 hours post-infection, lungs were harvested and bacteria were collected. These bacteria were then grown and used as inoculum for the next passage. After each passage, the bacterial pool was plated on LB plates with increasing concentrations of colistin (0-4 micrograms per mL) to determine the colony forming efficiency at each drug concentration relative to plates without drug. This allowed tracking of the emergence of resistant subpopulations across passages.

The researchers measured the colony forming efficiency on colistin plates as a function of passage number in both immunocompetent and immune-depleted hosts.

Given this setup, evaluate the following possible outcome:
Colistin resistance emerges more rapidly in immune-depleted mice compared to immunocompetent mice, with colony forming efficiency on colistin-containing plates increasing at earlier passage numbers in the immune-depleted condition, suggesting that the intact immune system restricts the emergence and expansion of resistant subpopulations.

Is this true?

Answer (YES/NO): YES